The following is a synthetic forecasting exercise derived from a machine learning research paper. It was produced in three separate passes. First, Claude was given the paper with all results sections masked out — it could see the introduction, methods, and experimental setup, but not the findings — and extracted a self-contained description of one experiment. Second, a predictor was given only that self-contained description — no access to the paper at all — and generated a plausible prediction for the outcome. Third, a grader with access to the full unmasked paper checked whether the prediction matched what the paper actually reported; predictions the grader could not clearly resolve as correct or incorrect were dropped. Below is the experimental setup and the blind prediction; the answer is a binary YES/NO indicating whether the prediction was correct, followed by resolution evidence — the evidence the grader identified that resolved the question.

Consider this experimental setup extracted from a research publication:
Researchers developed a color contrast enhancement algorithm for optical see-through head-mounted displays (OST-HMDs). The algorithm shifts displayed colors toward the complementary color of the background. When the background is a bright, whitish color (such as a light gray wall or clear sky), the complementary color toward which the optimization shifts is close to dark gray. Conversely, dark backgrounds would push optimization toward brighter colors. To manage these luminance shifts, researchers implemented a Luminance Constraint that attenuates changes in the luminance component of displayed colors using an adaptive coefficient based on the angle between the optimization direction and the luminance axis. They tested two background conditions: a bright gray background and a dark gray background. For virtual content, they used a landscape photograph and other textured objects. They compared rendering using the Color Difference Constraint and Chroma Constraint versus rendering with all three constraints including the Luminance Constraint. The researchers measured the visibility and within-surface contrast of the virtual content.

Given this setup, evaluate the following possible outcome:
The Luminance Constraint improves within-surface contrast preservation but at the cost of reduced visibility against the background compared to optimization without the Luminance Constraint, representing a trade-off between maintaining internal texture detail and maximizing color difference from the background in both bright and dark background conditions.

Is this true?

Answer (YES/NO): NO